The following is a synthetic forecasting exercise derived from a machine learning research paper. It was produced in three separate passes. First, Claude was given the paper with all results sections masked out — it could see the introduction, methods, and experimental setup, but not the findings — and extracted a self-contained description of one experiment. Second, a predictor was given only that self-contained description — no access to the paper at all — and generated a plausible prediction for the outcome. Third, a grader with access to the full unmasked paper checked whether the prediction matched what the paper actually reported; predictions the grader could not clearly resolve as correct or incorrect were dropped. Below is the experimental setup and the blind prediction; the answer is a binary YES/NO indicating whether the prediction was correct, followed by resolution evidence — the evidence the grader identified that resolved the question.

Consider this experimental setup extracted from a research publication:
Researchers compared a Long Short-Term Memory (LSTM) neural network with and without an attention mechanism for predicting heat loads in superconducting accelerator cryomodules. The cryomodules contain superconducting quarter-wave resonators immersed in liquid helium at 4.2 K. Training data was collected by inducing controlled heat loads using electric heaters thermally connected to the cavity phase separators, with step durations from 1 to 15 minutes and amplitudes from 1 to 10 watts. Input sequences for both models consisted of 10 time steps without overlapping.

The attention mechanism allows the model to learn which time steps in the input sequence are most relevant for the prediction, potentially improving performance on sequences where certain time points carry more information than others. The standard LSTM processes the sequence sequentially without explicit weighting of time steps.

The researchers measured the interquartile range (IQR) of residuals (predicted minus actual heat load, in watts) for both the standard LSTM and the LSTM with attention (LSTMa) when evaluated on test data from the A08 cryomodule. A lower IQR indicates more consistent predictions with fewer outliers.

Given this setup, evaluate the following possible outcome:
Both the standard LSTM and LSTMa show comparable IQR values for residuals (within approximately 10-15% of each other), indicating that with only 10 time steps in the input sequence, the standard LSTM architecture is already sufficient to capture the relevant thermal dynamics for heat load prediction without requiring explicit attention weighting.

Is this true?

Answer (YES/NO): YES